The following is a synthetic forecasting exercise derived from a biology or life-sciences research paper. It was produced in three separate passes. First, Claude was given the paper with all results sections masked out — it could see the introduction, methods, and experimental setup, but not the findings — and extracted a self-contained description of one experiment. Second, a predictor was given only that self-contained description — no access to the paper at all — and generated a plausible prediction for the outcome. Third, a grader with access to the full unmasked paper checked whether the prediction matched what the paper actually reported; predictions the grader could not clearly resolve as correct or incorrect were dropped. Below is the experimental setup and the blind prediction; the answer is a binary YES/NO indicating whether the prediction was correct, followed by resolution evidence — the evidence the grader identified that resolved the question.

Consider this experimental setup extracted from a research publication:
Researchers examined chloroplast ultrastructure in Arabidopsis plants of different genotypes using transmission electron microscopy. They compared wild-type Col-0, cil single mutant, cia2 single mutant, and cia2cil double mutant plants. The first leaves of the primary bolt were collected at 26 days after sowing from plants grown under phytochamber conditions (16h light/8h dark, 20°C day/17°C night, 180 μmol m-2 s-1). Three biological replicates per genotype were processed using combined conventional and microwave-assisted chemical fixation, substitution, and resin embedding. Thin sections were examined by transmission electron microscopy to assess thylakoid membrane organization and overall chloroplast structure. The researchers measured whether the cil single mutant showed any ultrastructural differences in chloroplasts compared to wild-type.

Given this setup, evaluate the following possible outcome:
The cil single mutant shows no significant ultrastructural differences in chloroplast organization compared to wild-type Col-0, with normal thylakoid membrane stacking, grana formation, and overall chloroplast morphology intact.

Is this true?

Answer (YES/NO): NO